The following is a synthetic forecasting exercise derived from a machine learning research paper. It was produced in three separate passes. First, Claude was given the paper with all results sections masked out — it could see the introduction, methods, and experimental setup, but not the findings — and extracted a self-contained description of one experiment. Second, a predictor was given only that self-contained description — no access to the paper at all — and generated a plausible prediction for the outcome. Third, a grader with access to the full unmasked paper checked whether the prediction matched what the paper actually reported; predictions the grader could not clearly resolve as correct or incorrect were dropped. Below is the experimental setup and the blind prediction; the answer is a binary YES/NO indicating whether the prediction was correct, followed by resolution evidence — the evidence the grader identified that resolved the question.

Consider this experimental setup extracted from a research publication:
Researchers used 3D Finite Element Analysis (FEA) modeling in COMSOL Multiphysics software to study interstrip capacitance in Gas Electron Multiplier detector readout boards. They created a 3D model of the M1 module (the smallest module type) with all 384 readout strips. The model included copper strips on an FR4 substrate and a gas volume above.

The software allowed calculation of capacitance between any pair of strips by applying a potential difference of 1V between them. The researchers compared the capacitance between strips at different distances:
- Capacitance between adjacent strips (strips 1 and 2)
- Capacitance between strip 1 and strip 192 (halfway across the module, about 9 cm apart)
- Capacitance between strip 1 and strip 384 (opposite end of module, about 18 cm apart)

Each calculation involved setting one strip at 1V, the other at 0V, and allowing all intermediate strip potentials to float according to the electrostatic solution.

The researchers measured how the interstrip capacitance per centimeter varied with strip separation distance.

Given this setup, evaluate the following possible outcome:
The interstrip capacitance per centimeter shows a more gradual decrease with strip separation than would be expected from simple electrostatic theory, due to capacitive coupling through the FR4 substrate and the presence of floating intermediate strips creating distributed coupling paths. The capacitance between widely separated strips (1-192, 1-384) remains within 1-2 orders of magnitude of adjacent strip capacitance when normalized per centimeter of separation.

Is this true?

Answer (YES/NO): YES